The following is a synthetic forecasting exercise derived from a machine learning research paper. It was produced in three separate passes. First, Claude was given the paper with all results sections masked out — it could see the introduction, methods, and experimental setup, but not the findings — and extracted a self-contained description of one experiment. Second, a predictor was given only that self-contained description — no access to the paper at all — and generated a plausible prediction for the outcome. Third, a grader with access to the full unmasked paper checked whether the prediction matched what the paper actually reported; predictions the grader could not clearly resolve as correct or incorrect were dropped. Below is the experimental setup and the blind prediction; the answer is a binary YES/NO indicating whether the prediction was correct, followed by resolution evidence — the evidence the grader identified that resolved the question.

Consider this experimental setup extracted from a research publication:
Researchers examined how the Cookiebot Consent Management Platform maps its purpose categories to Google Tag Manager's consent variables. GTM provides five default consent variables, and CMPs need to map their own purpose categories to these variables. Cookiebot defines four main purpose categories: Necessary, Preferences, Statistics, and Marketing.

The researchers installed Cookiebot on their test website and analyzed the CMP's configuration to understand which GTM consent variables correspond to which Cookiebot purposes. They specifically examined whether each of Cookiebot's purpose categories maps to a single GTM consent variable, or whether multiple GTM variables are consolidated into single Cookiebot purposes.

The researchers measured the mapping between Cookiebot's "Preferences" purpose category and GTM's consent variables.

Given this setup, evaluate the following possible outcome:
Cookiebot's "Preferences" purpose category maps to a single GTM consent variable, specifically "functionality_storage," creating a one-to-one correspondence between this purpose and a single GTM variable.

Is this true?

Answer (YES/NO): NO